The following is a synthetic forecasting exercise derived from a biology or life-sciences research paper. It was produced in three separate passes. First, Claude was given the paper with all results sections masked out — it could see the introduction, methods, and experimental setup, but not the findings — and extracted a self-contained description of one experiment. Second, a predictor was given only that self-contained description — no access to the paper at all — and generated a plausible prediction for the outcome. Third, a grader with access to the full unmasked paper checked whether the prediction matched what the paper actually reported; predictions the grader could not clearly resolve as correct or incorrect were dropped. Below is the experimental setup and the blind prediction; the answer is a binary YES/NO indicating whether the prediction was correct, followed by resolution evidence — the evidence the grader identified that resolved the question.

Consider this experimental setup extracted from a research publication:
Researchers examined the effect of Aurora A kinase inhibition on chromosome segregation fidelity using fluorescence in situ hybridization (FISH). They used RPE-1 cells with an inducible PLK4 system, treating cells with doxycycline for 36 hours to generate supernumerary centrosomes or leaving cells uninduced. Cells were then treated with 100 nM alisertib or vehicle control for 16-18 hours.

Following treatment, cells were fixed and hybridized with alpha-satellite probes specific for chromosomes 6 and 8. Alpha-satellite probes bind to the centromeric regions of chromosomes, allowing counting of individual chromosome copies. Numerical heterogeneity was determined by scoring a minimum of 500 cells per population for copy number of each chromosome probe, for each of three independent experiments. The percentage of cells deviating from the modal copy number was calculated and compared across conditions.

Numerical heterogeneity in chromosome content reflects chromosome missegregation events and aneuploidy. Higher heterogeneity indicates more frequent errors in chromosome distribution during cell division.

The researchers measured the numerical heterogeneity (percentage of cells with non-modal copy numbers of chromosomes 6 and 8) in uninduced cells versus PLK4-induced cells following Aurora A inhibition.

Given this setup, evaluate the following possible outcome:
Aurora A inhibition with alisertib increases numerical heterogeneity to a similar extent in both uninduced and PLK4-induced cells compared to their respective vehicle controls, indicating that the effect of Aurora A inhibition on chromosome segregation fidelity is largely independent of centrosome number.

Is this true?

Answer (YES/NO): NO